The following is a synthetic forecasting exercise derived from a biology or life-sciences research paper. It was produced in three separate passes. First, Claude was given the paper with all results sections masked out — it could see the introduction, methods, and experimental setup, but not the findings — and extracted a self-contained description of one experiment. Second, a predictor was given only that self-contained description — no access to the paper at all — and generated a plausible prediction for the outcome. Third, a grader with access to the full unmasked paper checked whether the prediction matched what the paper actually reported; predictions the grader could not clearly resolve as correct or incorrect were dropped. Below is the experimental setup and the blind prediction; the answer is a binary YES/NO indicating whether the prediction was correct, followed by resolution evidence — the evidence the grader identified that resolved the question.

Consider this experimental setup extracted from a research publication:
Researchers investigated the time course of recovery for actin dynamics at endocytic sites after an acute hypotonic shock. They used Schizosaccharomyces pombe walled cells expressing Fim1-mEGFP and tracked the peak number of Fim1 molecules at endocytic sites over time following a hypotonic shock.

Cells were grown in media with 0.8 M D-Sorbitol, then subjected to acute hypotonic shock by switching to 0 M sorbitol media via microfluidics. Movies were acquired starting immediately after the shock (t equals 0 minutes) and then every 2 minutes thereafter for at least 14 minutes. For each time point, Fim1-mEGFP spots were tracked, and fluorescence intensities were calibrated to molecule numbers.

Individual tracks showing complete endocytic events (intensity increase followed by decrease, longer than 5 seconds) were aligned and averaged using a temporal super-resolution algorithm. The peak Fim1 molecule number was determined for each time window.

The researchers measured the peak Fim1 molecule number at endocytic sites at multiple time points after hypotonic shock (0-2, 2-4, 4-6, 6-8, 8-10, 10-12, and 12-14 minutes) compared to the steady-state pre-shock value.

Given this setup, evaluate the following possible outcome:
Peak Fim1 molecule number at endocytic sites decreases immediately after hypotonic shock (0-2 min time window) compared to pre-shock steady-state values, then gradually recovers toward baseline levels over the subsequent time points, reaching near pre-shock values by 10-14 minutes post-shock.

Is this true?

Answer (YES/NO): NO